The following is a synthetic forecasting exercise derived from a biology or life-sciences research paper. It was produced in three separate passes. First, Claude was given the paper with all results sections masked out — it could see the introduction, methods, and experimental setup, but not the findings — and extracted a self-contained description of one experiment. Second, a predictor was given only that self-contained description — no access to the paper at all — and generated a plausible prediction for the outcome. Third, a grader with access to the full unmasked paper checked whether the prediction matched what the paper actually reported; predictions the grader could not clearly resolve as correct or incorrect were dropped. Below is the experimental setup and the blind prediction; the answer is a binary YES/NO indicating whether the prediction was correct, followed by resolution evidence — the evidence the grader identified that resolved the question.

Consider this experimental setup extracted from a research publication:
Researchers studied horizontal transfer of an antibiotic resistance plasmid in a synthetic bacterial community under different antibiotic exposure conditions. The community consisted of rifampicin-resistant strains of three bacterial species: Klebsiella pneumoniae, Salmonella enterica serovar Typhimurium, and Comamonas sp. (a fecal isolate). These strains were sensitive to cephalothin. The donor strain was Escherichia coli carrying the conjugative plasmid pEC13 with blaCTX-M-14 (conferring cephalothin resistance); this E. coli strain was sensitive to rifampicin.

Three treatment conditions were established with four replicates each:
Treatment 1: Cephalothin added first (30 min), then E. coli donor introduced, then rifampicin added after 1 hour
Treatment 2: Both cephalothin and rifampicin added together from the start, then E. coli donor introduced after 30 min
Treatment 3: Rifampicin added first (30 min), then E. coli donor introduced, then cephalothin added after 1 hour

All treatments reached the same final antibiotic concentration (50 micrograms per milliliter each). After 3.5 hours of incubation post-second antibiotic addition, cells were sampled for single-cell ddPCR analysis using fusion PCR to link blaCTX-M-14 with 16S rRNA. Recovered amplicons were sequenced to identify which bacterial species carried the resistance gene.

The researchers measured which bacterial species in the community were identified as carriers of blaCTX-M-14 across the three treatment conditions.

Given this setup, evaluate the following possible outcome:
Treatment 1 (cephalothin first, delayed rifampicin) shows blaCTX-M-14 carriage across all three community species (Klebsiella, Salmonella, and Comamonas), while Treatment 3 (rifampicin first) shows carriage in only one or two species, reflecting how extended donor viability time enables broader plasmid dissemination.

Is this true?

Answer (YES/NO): NO